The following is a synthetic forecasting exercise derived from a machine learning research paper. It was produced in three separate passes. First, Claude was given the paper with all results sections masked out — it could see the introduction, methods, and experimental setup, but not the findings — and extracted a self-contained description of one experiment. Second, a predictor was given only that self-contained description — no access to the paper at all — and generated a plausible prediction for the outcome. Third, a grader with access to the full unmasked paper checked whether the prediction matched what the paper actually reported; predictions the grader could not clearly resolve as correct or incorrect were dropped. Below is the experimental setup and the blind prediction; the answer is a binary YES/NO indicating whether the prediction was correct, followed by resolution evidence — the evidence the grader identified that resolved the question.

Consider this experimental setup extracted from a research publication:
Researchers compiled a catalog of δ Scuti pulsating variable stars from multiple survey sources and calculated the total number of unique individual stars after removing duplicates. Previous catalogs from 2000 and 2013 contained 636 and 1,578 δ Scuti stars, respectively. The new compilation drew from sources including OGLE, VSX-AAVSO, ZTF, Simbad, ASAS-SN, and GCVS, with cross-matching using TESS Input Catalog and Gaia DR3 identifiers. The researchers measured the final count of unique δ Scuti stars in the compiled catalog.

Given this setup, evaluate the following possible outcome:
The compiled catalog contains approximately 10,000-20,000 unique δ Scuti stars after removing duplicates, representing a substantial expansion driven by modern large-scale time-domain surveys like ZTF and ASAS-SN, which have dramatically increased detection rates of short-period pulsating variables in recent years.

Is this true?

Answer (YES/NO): NO